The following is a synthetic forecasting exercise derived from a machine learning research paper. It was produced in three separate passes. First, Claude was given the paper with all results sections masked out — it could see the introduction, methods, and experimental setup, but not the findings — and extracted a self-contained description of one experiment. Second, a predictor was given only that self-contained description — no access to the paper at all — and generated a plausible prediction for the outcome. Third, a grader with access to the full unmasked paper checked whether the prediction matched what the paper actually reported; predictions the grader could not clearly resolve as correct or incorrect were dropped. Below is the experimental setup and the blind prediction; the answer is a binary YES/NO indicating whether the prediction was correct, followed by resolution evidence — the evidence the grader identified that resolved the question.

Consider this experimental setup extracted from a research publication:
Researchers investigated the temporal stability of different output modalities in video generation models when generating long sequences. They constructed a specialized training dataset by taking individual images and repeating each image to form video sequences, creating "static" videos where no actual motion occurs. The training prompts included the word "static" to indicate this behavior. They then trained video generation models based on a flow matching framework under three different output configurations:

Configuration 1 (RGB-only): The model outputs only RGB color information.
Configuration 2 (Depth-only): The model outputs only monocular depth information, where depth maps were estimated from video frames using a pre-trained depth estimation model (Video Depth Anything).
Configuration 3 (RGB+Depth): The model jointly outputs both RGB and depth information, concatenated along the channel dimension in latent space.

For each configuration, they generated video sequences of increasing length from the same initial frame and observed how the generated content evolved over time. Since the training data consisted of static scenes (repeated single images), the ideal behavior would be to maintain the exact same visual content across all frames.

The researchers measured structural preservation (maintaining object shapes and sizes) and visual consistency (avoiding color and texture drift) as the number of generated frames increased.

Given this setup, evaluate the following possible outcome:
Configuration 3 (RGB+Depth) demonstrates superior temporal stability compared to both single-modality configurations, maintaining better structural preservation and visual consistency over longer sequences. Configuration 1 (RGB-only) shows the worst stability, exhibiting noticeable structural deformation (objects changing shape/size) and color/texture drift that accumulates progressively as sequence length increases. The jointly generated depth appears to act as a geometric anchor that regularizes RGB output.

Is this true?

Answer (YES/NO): NO